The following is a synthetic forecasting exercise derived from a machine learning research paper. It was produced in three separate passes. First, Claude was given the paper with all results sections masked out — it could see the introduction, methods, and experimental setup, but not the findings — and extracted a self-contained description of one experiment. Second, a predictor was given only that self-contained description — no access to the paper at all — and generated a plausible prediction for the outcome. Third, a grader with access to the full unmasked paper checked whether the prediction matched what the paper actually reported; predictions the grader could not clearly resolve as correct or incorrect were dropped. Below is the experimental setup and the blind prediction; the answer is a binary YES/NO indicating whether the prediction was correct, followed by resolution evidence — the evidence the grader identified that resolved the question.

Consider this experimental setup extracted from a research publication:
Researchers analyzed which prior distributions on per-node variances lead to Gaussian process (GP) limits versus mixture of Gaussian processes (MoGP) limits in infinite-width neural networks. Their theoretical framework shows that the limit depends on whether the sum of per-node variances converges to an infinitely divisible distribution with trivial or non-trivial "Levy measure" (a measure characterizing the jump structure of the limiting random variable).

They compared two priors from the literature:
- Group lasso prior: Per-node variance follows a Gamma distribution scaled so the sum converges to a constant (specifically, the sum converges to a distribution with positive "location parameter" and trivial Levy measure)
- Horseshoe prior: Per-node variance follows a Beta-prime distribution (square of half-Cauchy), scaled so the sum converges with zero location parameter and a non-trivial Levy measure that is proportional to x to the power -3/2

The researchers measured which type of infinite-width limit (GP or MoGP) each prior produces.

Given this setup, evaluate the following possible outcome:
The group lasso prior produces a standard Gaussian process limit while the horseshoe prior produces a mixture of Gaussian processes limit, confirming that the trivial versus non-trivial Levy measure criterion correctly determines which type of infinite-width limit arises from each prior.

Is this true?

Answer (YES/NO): YES